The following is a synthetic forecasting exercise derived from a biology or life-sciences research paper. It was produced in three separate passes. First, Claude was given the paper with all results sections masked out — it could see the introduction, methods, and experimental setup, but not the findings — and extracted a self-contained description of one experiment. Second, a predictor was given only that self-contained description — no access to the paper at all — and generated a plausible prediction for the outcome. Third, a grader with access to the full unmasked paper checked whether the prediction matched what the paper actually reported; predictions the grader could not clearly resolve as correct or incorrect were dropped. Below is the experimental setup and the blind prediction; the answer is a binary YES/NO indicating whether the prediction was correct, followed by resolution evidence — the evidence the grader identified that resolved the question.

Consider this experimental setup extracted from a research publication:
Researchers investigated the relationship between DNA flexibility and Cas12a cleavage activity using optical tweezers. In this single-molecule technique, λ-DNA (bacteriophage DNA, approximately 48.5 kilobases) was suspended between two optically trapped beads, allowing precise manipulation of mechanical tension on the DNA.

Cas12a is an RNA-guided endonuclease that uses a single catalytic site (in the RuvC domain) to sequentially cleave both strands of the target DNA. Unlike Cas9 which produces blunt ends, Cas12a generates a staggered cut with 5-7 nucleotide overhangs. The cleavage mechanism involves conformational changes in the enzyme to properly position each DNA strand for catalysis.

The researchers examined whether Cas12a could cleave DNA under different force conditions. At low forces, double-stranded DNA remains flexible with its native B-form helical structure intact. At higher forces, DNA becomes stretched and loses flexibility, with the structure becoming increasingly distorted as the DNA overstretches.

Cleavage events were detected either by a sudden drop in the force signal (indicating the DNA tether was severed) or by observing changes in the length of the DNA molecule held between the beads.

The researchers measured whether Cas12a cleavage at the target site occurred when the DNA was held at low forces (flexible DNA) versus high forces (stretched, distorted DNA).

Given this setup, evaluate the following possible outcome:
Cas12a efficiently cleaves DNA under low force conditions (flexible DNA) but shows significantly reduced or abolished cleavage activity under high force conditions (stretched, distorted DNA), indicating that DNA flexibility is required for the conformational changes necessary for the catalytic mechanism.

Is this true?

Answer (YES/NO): YES